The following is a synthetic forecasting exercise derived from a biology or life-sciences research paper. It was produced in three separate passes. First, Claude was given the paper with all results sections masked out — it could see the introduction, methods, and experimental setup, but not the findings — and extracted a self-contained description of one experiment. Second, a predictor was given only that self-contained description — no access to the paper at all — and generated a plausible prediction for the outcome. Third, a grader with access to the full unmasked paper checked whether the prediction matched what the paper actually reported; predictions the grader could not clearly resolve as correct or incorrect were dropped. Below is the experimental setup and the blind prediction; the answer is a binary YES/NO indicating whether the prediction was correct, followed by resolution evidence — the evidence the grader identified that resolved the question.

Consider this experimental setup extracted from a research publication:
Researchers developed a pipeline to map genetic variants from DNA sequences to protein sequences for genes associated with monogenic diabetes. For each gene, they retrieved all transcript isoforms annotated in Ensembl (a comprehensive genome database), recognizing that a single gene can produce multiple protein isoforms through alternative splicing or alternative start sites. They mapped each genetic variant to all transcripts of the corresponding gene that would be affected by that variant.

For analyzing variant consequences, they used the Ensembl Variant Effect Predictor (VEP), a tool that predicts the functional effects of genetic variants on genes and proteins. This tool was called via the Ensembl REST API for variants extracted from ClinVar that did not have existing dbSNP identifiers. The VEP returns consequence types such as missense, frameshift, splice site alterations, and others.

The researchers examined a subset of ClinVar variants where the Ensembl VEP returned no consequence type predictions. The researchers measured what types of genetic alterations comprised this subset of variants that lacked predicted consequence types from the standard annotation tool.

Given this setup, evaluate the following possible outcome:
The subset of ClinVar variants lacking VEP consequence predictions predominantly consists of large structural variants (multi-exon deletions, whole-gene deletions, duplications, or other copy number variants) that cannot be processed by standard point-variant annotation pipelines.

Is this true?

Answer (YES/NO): NO